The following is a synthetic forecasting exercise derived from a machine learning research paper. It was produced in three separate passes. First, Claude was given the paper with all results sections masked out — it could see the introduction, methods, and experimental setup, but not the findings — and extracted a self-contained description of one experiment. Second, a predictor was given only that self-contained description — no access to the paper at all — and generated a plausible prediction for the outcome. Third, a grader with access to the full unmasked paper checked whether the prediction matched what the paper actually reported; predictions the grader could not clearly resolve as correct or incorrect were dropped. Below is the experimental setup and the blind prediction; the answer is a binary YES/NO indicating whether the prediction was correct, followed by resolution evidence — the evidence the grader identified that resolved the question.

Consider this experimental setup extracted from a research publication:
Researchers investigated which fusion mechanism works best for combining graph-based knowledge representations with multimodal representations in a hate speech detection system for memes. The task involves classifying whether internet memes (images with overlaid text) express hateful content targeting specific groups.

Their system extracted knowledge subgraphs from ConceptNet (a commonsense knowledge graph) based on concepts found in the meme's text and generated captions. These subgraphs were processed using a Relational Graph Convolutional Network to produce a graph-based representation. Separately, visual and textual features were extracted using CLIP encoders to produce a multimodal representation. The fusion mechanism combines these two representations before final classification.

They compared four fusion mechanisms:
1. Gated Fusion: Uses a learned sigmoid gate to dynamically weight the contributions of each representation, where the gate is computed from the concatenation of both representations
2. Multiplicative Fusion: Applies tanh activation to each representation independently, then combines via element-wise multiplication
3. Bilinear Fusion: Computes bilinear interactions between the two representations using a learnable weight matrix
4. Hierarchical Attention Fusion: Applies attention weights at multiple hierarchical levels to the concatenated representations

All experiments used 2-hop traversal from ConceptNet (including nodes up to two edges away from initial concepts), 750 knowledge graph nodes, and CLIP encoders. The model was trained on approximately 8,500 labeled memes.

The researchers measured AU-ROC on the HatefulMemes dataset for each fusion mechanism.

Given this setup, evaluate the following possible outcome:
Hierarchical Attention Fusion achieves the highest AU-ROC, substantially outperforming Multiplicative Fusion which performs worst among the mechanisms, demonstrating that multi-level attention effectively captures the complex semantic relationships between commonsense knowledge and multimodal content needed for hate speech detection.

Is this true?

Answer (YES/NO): NO